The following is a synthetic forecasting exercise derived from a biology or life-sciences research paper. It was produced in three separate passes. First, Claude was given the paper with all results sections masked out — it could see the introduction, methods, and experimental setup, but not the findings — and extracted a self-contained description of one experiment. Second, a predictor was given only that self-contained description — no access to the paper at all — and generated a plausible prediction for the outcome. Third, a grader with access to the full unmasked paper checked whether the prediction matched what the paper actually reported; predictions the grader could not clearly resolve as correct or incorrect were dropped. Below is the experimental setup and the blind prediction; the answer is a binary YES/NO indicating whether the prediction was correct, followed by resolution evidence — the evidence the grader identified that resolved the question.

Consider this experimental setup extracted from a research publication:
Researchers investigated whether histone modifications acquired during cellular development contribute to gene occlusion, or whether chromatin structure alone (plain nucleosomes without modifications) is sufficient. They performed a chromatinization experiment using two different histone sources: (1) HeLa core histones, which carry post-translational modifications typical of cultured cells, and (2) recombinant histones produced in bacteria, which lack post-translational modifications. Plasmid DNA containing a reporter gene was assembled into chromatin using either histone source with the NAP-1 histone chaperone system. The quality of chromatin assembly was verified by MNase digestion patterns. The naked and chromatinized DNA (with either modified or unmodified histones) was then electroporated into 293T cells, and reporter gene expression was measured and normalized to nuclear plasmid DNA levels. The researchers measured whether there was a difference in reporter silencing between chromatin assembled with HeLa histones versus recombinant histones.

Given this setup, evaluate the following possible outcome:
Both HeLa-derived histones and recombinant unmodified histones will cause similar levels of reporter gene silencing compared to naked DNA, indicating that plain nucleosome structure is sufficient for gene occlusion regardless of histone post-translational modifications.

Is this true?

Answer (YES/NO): YES